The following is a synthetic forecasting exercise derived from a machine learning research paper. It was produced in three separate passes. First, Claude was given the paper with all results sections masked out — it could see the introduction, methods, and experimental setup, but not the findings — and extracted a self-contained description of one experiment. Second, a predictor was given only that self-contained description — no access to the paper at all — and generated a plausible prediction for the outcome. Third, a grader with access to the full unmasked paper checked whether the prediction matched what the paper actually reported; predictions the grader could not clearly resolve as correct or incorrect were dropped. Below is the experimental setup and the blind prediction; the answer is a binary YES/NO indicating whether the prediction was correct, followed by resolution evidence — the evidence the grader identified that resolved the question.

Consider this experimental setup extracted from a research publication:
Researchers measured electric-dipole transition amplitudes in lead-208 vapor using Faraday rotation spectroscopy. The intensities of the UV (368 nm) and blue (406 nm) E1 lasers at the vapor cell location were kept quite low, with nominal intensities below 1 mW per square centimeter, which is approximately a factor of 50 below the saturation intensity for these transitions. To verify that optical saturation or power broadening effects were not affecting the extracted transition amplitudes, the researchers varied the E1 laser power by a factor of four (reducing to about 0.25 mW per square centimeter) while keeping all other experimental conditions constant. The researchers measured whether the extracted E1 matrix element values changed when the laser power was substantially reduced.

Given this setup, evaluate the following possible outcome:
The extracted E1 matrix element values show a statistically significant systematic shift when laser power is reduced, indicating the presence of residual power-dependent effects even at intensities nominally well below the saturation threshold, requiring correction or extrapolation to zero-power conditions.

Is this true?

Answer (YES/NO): NO